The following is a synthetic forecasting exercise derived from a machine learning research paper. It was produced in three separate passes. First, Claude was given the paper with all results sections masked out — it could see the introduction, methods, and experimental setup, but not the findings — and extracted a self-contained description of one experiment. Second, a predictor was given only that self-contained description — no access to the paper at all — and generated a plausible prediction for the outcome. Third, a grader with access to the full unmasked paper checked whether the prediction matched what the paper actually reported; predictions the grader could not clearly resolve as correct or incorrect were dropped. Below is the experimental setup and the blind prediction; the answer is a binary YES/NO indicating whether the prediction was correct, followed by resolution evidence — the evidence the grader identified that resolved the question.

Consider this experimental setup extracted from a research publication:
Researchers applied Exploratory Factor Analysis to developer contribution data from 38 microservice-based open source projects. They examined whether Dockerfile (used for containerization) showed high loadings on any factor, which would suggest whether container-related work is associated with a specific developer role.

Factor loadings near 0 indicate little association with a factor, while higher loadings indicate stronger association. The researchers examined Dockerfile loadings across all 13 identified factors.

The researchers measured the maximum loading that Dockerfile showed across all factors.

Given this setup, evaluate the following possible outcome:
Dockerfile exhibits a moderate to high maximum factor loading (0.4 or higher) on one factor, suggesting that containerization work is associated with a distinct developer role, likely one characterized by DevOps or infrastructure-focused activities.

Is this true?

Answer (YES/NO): NO